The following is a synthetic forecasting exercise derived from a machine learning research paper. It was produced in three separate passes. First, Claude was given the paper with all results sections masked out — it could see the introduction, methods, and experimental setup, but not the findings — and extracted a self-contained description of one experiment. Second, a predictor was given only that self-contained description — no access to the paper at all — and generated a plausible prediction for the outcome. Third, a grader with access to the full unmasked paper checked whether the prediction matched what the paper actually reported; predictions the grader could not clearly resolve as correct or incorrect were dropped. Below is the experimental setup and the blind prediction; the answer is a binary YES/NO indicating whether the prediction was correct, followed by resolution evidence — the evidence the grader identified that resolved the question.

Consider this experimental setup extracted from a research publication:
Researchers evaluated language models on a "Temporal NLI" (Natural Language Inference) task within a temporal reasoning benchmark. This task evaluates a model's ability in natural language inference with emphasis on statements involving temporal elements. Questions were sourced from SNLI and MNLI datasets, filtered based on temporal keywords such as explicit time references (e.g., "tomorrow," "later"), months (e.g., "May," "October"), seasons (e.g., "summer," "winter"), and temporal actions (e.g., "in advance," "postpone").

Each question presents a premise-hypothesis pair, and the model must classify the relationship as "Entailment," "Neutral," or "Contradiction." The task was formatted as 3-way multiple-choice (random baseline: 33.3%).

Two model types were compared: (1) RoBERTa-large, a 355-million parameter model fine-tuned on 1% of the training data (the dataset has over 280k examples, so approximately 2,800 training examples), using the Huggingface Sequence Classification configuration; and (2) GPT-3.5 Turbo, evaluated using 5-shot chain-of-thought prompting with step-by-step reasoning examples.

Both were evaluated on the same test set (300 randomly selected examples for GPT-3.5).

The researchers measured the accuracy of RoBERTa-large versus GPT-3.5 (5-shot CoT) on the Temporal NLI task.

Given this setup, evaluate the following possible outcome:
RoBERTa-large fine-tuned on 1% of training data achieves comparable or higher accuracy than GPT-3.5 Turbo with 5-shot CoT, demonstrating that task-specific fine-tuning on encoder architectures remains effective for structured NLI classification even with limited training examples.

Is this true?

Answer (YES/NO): NO